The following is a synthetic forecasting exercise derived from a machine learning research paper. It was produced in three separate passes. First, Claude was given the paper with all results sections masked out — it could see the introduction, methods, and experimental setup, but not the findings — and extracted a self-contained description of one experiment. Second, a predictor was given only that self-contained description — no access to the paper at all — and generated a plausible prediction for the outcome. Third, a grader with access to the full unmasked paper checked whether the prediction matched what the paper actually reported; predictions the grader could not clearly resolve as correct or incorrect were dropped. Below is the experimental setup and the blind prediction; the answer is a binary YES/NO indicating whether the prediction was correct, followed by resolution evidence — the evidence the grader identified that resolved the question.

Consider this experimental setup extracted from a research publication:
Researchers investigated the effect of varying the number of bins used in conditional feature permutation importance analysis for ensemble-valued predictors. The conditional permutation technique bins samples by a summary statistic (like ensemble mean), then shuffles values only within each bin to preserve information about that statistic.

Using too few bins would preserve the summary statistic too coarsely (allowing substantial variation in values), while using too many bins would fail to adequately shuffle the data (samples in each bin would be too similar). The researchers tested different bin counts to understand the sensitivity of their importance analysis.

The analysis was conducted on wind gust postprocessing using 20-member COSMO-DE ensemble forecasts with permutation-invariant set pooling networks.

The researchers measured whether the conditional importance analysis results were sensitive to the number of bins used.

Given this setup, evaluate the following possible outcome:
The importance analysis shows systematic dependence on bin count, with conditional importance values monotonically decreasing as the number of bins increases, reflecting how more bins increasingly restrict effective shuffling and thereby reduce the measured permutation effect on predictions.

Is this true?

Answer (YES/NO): NO